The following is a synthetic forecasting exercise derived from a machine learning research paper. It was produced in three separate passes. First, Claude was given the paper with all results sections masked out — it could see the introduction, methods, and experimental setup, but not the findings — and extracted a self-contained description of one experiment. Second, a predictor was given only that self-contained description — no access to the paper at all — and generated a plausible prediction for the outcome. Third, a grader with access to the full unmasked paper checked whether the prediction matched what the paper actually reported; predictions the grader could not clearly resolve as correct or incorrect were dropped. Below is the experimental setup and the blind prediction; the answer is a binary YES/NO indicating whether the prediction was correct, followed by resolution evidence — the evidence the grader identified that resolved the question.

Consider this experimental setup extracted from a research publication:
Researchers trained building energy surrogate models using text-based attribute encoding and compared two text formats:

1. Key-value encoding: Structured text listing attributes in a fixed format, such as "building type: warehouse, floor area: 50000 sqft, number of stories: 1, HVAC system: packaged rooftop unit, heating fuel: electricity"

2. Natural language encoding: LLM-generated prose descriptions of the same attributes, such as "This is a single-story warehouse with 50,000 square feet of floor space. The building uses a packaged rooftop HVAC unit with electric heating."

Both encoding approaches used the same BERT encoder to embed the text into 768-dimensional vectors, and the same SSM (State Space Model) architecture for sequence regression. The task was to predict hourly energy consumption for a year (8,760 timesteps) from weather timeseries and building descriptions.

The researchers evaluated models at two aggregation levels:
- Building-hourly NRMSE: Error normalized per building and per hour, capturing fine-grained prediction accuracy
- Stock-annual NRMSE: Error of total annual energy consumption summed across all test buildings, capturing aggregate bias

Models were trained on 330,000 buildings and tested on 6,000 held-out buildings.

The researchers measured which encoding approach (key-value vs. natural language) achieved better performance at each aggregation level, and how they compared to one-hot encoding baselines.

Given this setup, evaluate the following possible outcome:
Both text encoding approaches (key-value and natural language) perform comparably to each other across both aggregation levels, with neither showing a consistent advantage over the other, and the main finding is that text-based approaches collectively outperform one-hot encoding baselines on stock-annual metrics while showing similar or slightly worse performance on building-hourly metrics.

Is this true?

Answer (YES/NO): NO